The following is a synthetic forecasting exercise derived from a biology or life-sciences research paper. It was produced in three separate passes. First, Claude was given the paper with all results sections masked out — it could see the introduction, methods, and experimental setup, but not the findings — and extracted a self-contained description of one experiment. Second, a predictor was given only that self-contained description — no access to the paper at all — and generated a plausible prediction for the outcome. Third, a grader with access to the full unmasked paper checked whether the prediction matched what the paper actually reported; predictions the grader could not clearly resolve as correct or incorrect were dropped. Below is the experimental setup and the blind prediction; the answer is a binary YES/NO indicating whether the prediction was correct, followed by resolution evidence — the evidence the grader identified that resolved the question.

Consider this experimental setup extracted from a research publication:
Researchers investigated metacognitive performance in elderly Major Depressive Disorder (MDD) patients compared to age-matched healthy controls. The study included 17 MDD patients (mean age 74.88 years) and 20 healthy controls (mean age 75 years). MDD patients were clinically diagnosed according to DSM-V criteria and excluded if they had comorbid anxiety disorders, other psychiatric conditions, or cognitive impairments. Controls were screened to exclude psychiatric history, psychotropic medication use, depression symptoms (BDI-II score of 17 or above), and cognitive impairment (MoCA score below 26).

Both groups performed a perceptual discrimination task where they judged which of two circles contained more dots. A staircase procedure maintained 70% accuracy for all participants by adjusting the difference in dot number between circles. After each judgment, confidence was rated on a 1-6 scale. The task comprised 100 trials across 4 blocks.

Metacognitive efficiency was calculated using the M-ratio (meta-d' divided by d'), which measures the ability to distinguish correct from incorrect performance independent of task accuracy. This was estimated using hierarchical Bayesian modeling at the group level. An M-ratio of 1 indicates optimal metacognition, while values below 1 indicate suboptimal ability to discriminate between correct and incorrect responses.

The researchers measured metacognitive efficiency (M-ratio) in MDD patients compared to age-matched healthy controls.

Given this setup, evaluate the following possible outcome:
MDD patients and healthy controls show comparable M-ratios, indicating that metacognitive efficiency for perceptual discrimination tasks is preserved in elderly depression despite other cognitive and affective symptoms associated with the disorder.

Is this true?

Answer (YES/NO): YES